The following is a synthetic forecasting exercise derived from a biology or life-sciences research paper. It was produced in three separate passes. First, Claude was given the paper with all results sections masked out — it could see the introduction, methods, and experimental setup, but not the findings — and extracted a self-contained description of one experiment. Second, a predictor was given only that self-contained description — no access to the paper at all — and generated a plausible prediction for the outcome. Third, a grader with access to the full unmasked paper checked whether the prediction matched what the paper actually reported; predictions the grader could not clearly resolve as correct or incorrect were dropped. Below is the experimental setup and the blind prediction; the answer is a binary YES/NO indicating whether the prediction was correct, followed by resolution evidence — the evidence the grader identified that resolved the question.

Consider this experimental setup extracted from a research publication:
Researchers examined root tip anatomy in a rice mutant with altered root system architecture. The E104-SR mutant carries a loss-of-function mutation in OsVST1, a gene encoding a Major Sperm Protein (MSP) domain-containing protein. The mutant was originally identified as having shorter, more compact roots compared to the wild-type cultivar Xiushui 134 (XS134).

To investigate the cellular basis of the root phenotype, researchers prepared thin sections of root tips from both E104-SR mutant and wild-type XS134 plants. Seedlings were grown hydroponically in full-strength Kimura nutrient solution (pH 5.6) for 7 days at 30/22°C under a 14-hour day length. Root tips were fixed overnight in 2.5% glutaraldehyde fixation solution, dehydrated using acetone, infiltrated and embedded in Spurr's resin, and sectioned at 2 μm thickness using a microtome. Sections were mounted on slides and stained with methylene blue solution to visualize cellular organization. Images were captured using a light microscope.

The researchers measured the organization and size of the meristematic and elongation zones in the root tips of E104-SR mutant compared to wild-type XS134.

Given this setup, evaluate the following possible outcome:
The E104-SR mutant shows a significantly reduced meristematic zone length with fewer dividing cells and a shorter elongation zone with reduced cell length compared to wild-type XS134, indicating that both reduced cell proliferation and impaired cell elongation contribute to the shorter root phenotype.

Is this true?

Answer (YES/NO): NO